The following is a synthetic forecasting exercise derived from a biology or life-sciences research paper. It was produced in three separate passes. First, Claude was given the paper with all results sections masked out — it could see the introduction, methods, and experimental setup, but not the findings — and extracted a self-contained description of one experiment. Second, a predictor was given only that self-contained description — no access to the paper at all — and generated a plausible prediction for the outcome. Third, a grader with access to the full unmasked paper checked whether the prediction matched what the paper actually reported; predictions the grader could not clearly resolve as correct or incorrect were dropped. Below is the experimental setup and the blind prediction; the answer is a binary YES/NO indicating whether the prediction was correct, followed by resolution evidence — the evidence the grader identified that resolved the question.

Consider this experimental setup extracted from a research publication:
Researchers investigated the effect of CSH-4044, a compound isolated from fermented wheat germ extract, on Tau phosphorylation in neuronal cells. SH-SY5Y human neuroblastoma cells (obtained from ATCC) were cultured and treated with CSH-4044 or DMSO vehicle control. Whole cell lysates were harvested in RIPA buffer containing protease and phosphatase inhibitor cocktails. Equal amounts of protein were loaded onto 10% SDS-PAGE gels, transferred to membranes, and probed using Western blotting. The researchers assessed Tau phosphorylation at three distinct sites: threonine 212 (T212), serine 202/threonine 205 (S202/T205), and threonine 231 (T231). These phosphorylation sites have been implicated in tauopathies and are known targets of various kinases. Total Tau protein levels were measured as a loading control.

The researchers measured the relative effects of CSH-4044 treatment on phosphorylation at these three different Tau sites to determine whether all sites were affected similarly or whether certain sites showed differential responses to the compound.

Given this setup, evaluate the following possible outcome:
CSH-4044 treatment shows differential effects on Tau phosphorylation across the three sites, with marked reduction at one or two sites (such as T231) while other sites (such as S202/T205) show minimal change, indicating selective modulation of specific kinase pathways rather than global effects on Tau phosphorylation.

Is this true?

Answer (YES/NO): NO